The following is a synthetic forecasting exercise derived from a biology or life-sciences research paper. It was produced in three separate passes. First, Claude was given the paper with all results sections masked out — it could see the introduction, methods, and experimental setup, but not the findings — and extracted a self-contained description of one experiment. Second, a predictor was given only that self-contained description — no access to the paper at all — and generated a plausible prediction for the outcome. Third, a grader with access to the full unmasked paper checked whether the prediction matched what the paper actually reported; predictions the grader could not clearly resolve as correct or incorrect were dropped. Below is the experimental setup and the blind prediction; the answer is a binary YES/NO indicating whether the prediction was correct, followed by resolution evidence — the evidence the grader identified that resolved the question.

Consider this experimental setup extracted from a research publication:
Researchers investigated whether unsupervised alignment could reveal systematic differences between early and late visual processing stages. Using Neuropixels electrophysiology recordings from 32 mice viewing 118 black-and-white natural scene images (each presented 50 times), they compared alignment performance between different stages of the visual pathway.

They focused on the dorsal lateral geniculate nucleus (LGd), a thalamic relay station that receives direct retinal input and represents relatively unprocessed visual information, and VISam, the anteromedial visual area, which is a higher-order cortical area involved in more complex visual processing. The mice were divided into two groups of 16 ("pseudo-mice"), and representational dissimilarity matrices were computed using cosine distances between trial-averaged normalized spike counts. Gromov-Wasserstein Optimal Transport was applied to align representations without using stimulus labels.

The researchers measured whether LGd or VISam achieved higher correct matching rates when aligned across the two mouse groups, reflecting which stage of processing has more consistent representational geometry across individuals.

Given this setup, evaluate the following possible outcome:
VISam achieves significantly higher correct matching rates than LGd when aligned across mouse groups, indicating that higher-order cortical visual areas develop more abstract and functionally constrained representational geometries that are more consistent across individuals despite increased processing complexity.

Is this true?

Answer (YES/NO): YES